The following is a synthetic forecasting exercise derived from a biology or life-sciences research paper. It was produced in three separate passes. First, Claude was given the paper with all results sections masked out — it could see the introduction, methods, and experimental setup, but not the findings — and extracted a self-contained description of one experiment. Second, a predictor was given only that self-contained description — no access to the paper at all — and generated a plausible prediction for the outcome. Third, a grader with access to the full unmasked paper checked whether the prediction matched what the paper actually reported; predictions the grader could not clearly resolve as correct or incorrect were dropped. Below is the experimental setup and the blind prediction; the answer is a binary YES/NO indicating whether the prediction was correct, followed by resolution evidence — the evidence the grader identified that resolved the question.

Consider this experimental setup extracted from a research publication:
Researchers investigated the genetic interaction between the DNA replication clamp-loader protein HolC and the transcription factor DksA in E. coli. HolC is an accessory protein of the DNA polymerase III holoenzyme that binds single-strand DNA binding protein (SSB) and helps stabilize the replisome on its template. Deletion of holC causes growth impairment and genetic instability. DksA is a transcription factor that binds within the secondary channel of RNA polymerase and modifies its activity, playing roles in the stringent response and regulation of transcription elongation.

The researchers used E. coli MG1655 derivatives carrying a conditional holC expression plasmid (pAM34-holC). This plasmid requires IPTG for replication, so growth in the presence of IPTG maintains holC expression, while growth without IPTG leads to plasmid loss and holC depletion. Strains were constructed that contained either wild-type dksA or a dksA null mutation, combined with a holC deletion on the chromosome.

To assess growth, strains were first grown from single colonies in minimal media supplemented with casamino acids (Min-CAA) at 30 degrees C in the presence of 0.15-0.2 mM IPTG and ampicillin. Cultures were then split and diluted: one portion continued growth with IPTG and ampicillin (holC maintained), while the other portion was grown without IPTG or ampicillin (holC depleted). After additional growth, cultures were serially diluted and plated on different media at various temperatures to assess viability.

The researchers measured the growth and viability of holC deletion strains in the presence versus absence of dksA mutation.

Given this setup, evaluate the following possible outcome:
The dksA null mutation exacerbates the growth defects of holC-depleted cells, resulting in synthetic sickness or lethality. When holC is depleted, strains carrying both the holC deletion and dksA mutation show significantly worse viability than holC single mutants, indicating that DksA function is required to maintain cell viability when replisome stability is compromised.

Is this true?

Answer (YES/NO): YES